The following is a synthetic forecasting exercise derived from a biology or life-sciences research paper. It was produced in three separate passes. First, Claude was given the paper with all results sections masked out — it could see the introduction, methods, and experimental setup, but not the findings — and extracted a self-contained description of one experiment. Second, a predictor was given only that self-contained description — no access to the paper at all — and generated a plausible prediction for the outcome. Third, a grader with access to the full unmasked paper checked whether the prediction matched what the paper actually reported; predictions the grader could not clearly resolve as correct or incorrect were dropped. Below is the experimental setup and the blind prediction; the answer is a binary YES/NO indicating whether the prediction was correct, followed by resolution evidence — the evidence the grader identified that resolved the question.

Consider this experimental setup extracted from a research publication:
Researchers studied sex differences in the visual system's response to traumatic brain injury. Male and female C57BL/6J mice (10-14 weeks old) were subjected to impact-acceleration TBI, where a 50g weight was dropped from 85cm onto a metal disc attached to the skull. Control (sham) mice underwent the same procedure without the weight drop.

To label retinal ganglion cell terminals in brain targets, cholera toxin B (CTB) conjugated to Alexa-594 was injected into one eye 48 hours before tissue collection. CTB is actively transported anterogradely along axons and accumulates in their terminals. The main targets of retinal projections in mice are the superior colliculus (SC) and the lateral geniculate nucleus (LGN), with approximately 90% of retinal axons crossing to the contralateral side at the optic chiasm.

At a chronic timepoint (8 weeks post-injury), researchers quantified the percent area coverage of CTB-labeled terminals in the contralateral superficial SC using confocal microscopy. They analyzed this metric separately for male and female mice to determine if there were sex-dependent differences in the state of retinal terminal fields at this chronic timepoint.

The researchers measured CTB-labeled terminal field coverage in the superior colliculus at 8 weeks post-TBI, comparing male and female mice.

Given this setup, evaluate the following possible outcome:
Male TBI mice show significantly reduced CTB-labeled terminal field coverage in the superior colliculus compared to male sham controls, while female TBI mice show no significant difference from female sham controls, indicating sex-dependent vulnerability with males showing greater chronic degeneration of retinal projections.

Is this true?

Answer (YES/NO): NO